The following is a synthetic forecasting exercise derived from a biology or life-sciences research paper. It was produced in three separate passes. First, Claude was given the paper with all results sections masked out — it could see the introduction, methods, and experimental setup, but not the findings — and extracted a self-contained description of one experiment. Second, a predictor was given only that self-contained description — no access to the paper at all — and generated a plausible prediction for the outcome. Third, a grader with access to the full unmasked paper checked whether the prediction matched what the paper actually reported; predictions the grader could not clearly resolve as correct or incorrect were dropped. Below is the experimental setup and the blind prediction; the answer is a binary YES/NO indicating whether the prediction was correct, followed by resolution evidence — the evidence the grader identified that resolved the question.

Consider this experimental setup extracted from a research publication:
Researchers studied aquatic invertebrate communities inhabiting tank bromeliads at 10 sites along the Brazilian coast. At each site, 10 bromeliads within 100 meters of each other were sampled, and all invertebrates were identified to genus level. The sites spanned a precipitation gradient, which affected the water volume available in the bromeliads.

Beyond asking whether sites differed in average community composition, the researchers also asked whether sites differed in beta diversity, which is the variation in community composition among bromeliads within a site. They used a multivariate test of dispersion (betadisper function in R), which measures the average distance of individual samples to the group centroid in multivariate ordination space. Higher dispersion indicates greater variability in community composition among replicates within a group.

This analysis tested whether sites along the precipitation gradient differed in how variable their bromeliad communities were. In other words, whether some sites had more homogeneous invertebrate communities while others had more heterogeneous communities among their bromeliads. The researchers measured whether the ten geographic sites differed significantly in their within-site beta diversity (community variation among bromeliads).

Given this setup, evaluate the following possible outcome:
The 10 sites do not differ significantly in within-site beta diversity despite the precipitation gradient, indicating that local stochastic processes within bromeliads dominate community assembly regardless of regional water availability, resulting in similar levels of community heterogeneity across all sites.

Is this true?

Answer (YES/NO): NO